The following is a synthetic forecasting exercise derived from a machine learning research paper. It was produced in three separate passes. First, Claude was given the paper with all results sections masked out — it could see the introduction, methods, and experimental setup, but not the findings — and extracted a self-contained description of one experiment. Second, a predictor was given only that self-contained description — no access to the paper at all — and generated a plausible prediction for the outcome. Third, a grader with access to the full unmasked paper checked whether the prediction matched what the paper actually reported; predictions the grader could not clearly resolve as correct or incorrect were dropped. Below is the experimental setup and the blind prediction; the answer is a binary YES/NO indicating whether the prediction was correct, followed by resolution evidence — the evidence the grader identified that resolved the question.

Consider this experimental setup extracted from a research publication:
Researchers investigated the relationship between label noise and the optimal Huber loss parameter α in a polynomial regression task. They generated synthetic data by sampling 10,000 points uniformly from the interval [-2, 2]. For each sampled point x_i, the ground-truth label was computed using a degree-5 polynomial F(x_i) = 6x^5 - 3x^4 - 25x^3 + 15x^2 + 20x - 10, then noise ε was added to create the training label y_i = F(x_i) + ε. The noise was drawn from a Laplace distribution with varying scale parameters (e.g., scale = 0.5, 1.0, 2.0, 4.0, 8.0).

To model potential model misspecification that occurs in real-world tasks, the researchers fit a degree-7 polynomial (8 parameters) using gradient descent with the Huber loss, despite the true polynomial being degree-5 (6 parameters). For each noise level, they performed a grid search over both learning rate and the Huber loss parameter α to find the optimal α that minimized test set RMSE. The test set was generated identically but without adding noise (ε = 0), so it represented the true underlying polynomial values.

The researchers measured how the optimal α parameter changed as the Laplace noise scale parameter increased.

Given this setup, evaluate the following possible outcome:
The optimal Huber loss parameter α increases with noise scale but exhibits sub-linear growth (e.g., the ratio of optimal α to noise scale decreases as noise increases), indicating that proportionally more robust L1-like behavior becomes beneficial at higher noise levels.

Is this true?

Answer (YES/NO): NO